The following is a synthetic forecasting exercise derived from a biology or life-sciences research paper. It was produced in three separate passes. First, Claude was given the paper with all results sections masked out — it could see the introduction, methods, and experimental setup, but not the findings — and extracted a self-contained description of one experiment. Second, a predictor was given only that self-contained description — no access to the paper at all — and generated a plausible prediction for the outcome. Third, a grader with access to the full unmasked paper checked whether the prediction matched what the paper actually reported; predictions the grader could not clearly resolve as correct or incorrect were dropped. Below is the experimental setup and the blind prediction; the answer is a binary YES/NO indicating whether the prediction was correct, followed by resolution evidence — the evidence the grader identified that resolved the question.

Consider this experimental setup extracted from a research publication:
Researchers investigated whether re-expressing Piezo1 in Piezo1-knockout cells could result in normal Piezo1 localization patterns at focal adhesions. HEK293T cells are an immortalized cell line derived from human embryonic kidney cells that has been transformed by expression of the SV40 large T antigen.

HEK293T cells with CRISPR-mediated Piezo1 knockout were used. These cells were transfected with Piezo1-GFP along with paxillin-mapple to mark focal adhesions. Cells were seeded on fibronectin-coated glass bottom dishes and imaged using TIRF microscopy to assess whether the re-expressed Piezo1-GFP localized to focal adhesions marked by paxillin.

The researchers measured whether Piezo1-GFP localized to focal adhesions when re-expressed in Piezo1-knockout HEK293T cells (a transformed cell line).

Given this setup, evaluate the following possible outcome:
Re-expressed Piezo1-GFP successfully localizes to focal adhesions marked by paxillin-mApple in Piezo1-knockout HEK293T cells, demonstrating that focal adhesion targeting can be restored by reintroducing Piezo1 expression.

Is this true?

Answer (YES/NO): NO